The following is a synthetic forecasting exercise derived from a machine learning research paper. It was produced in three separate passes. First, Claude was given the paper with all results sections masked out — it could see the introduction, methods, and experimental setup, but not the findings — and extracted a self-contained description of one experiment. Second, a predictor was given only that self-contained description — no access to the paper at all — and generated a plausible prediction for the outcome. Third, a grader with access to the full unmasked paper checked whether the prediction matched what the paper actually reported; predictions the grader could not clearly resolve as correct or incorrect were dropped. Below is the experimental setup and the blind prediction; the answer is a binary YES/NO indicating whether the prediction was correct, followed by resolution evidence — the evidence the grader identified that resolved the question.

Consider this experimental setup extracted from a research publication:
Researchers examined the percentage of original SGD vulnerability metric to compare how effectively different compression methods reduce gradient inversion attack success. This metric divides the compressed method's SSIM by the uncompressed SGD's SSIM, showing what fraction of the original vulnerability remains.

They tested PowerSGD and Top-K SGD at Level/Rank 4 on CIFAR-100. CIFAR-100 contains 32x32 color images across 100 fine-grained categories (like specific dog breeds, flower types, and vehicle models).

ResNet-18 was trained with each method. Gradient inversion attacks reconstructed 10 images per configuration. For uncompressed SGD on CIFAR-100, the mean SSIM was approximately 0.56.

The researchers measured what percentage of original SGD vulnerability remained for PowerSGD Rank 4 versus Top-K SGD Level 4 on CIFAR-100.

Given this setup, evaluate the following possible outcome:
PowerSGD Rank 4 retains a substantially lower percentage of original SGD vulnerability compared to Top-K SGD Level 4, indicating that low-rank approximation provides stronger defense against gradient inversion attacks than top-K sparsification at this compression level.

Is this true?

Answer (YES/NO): NO